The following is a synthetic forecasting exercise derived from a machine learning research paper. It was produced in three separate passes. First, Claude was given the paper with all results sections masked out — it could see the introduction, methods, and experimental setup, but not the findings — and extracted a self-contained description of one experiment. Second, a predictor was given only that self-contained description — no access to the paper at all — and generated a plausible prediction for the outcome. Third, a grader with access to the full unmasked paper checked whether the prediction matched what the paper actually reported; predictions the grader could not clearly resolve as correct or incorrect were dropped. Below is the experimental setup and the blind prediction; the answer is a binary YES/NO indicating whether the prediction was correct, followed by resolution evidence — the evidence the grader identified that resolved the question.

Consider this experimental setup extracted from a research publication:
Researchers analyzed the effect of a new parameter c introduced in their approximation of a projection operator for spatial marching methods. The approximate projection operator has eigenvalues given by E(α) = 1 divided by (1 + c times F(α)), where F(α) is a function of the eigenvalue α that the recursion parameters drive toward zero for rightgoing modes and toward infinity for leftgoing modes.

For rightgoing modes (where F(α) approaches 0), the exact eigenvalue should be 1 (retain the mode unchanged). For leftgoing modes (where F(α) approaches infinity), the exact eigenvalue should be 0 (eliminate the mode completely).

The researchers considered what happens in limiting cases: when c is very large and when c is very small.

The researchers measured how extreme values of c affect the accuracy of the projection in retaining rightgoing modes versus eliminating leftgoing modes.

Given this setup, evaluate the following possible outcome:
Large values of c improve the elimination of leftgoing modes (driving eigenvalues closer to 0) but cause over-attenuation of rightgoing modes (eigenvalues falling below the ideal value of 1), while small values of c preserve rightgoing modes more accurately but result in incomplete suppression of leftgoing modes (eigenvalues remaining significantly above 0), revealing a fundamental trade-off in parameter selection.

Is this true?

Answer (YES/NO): YES